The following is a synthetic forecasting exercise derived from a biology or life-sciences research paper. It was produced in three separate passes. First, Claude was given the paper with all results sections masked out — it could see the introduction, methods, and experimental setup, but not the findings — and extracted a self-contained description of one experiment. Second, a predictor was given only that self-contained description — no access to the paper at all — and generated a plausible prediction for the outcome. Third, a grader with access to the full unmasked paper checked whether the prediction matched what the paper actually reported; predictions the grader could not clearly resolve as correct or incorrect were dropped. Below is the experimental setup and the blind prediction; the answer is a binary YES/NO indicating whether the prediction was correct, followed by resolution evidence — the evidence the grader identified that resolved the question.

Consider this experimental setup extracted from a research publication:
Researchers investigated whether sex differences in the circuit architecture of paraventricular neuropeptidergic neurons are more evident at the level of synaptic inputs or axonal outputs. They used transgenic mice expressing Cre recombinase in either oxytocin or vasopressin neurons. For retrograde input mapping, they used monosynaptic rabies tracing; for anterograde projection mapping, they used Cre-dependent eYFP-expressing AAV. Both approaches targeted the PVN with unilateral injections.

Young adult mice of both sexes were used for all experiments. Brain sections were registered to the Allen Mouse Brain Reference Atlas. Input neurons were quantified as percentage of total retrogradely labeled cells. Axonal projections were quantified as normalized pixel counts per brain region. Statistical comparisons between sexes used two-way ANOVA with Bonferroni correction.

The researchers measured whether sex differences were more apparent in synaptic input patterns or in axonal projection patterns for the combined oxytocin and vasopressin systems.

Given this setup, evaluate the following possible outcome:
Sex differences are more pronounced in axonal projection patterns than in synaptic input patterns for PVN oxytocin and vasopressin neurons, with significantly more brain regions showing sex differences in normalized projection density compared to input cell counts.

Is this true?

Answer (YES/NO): YES